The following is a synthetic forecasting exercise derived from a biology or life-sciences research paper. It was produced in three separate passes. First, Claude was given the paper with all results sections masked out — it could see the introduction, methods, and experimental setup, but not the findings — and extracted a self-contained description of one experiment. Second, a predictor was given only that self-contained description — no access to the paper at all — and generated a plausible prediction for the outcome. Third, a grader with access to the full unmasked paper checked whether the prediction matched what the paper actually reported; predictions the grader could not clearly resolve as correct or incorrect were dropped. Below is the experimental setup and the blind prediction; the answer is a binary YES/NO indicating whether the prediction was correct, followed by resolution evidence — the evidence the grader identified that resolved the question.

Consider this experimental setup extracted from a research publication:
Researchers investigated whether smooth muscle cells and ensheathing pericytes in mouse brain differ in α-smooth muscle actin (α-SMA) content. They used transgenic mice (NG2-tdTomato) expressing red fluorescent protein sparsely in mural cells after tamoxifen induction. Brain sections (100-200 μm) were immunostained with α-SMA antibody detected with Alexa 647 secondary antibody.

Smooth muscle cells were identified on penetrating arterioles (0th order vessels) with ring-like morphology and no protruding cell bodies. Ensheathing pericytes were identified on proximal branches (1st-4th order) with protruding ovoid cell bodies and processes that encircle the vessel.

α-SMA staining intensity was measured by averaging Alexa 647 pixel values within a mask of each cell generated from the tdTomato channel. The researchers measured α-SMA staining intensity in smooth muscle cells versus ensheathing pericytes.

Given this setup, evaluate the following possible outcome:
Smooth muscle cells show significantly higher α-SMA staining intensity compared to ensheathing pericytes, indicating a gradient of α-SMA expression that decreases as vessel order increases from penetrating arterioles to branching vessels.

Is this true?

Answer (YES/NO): NO